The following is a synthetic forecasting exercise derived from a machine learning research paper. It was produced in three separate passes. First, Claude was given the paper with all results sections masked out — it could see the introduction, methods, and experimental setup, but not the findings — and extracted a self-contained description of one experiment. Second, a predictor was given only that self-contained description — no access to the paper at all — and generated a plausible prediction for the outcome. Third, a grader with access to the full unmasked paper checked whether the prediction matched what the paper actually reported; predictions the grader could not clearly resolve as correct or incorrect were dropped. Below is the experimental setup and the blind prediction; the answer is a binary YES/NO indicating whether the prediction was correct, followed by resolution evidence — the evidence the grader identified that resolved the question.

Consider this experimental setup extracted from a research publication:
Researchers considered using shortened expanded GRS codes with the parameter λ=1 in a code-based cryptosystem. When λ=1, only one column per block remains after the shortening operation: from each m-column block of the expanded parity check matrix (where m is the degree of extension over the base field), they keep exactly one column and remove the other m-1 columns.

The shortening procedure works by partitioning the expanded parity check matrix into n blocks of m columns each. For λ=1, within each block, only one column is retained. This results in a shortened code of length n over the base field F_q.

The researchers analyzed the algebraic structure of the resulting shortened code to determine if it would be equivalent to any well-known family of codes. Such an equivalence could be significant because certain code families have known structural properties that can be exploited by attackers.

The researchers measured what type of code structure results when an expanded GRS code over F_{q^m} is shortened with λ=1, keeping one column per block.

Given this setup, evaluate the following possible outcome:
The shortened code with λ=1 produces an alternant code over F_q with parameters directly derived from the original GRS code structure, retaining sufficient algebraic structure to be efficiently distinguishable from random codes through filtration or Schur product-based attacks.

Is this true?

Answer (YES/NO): YES